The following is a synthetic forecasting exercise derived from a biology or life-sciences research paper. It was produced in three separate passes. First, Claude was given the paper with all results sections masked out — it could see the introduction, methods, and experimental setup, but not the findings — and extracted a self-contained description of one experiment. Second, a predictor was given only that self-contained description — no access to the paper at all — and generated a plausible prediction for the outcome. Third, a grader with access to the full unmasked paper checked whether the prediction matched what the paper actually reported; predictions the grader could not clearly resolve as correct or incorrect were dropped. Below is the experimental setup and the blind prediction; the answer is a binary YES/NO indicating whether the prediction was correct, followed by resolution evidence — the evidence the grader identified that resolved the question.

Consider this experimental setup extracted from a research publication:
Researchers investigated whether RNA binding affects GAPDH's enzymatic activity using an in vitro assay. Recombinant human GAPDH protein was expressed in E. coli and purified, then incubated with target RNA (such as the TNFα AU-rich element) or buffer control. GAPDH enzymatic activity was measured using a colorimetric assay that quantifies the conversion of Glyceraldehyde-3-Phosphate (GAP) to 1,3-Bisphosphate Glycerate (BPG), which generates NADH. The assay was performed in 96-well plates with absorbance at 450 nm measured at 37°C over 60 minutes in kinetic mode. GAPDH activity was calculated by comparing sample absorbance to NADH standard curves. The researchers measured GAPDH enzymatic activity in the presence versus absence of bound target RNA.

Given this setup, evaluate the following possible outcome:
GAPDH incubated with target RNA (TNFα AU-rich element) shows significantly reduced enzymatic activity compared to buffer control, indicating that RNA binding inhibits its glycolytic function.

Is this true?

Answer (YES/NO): NO